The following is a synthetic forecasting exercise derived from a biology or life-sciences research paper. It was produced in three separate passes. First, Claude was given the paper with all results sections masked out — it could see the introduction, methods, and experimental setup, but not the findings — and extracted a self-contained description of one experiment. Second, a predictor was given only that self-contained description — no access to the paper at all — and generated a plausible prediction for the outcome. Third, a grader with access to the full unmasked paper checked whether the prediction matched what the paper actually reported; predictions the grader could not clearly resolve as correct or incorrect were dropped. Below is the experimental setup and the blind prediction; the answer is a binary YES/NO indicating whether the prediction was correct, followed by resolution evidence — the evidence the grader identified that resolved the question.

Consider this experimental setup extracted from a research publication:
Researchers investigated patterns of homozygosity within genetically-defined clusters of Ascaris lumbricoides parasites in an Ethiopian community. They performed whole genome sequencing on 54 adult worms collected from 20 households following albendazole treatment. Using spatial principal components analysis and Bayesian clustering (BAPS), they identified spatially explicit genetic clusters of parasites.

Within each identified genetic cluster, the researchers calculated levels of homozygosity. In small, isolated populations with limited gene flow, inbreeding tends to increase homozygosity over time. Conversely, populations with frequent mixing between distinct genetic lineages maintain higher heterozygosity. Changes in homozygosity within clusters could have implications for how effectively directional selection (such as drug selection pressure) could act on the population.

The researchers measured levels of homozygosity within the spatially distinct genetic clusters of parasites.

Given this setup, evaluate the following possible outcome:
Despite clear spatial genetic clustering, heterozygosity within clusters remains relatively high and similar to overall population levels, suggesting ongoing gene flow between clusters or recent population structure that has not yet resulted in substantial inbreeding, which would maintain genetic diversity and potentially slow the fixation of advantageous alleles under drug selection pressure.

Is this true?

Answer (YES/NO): NO